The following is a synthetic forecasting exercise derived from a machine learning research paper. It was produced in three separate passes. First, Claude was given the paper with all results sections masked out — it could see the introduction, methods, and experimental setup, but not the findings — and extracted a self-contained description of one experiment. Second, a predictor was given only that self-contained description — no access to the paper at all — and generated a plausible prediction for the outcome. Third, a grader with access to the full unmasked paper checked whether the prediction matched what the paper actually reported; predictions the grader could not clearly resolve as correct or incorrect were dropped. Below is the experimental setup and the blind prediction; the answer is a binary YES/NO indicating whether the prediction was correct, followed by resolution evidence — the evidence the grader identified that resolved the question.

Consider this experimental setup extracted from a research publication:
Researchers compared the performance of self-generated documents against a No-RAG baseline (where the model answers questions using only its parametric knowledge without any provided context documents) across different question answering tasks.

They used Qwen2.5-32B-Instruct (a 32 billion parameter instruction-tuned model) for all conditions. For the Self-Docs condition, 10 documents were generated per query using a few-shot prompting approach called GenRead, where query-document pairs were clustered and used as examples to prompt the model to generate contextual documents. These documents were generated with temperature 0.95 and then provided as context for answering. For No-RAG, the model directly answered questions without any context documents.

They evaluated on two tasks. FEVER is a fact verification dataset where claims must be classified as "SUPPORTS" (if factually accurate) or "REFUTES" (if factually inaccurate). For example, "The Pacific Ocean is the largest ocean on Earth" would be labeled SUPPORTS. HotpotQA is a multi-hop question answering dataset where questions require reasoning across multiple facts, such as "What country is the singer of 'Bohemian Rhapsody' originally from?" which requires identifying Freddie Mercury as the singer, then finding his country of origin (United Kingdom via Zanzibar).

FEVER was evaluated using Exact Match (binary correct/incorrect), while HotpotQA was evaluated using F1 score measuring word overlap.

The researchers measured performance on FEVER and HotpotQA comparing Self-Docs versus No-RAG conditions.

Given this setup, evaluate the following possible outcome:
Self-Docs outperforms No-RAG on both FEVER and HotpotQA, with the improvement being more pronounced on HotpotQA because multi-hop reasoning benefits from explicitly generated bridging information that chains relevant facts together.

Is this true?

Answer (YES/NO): NO